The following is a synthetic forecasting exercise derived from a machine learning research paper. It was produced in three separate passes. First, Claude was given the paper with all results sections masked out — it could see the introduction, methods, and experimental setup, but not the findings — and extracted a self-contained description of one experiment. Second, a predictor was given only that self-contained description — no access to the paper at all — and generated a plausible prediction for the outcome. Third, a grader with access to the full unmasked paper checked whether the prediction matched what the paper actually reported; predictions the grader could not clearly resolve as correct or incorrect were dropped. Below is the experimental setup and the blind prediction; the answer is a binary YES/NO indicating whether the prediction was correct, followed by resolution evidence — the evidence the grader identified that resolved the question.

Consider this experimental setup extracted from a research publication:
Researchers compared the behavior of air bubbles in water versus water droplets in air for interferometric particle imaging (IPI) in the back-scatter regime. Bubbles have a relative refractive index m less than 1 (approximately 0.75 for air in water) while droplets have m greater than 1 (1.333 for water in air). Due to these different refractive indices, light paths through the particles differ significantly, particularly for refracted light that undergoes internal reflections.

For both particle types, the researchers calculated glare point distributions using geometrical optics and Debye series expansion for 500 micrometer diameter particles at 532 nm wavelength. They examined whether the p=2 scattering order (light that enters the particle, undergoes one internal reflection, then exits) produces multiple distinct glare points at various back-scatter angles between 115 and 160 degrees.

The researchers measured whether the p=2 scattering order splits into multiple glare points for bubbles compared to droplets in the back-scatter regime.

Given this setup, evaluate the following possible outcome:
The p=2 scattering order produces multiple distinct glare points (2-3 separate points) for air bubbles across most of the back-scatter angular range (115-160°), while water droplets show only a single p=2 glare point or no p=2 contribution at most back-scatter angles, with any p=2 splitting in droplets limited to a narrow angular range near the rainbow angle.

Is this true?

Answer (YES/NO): NO